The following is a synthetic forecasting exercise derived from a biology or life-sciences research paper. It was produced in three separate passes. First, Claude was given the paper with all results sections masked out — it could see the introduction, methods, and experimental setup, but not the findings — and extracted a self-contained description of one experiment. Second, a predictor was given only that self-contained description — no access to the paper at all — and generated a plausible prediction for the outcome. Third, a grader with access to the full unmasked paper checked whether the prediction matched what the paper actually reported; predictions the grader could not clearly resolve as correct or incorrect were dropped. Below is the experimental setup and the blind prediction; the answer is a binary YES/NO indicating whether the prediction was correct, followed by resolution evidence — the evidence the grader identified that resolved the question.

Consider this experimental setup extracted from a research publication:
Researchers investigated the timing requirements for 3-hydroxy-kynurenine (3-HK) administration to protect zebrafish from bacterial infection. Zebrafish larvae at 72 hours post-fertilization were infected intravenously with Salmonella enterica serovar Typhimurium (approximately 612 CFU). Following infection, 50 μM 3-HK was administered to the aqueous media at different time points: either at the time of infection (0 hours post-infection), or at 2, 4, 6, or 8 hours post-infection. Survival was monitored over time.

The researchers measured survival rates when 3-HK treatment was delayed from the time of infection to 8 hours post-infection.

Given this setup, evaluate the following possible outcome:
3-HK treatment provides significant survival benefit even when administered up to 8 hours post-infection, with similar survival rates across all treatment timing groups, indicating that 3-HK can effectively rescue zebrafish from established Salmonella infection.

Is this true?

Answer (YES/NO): NO